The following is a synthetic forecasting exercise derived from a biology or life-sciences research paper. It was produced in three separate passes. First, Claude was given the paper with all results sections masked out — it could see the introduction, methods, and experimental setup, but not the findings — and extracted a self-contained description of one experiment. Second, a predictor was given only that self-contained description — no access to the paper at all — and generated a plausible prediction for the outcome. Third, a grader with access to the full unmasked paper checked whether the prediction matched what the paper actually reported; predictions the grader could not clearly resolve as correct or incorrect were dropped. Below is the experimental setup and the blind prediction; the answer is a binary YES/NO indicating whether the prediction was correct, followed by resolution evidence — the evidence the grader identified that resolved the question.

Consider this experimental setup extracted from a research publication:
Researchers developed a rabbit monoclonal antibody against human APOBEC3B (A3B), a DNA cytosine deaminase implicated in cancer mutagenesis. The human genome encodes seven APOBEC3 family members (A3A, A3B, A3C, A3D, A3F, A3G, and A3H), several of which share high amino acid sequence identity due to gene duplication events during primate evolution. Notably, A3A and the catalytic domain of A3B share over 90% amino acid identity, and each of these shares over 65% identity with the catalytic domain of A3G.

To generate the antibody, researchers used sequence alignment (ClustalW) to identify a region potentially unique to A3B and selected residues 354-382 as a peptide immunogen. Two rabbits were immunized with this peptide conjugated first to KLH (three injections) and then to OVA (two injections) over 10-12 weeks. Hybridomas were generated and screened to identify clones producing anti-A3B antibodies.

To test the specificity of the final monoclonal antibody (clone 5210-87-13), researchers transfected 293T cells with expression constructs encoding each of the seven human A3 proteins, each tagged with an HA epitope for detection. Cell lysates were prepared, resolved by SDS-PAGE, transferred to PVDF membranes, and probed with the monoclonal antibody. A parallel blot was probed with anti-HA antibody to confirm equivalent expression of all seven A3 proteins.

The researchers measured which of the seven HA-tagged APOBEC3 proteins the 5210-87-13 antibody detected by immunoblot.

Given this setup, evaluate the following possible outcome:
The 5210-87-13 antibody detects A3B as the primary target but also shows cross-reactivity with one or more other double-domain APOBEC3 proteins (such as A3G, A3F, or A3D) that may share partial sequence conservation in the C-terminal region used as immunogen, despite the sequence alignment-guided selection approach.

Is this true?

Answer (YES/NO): NO